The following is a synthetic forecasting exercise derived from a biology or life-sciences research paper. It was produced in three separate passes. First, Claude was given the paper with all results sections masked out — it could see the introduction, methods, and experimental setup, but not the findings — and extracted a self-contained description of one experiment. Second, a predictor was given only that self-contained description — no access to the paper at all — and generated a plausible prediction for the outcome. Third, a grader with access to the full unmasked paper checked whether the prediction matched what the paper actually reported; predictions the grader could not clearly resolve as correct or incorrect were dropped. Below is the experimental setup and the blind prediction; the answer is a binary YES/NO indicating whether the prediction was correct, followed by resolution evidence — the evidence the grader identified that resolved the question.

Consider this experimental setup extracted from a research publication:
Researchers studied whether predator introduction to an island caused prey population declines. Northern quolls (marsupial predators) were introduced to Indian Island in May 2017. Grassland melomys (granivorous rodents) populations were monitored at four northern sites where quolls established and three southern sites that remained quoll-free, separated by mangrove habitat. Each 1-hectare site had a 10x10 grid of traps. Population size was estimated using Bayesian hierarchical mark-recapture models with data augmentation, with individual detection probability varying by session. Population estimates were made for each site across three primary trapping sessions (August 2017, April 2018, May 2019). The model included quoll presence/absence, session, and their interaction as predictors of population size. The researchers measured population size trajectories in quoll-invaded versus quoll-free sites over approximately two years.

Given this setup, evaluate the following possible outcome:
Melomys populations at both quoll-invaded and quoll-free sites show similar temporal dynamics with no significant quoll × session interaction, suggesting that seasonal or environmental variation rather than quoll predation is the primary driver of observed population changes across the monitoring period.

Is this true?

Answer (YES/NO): NO